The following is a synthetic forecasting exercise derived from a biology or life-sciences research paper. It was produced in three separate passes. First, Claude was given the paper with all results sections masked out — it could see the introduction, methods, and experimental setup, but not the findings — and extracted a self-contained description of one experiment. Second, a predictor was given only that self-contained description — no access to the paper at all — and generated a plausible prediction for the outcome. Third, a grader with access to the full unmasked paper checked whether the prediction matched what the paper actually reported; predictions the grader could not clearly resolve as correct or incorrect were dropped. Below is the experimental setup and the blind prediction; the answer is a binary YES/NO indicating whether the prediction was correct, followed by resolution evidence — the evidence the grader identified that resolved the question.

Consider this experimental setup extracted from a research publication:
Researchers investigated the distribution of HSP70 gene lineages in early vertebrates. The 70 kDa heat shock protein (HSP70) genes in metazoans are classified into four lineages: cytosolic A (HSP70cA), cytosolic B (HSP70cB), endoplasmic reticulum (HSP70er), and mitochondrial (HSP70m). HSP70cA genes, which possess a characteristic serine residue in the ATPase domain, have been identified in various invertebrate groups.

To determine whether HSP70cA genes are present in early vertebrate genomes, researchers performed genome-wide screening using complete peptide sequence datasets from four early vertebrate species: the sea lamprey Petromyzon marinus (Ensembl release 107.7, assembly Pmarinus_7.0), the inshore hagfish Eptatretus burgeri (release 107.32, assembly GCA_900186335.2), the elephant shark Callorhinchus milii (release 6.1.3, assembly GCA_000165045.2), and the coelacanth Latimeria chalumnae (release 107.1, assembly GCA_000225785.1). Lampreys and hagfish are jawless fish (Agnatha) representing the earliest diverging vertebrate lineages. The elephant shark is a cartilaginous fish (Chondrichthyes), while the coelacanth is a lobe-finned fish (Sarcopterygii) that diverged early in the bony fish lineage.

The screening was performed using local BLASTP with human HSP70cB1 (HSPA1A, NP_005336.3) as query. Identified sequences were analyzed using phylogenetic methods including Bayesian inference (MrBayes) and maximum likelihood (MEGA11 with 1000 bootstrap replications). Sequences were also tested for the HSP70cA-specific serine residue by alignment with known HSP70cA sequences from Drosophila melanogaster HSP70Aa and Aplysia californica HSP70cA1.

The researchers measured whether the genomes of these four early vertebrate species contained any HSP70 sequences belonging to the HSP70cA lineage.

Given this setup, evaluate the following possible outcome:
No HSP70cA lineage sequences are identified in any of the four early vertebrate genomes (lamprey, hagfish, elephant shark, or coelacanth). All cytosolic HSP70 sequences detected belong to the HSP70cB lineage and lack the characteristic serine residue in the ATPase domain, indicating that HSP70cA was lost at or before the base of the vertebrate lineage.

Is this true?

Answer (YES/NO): YES